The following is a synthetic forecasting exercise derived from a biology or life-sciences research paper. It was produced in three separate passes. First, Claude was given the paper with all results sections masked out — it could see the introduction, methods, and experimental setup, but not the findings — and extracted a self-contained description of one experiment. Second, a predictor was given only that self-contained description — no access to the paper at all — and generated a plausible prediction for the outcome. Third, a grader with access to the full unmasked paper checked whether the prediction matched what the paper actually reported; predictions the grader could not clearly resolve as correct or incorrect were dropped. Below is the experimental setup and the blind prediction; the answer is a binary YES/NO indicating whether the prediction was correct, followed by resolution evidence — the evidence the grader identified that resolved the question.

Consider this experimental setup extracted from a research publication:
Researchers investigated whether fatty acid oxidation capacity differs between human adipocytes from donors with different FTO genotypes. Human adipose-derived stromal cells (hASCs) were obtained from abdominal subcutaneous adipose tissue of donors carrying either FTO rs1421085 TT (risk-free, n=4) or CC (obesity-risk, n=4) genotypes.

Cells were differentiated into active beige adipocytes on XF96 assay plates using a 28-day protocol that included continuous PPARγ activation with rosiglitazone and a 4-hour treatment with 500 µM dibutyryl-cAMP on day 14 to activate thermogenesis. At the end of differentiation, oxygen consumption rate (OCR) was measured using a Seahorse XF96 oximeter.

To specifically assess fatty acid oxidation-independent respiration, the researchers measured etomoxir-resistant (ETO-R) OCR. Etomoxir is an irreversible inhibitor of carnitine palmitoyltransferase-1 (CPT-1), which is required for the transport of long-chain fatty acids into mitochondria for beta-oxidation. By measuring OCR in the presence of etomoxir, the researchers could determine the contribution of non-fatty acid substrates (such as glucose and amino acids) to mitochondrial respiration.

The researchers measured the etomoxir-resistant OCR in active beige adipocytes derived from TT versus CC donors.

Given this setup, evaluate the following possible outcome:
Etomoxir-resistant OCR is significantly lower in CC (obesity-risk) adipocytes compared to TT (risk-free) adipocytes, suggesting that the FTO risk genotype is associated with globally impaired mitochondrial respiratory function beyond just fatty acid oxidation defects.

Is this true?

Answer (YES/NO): YES